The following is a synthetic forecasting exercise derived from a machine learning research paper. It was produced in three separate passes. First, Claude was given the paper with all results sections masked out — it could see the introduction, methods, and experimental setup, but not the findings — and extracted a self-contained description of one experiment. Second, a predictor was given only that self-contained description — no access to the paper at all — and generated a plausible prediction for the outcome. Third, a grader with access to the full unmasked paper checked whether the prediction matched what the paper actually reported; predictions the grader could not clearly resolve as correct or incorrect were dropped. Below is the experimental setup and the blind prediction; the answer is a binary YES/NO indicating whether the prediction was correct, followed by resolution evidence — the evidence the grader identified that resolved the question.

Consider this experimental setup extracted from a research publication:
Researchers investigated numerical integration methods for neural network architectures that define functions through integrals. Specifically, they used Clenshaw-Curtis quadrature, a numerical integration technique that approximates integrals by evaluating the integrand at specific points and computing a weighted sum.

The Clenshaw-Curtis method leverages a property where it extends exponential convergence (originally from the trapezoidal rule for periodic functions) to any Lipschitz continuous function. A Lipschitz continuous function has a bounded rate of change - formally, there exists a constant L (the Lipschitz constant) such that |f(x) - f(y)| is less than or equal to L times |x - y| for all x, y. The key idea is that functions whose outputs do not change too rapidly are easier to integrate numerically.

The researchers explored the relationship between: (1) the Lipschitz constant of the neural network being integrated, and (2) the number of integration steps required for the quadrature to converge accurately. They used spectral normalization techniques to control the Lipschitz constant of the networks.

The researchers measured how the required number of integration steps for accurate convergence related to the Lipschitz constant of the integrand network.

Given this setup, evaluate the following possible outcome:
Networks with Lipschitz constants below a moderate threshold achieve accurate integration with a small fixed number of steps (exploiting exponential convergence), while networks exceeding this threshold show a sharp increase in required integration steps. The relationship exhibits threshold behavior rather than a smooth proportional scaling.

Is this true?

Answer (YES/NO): NO